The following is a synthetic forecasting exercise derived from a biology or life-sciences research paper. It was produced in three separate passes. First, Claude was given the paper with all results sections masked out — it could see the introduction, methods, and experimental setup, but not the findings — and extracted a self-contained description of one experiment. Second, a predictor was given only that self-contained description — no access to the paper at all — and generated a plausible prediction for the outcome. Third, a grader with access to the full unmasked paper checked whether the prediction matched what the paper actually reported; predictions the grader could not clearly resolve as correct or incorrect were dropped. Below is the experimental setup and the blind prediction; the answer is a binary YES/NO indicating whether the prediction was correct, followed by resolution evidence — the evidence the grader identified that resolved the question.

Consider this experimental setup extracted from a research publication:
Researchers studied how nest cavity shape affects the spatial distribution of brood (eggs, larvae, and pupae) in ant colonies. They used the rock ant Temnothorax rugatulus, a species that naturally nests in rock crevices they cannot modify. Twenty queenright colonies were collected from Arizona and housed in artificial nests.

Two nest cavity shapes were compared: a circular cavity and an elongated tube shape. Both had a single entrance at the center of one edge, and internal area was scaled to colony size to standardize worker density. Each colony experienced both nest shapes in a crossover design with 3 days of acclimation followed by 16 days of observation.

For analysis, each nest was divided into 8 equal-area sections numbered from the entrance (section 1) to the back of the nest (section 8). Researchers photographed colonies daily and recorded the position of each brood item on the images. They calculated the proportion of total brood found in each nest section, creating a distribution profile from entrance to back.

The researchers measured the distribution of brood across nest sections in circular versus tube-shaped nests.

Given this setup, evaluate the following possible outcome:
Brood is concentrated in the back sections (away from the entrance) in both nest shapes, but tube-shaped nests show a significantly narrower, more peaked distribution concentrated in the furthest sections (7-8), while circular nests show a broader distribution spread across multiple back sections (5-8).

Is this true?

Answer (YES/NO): NO